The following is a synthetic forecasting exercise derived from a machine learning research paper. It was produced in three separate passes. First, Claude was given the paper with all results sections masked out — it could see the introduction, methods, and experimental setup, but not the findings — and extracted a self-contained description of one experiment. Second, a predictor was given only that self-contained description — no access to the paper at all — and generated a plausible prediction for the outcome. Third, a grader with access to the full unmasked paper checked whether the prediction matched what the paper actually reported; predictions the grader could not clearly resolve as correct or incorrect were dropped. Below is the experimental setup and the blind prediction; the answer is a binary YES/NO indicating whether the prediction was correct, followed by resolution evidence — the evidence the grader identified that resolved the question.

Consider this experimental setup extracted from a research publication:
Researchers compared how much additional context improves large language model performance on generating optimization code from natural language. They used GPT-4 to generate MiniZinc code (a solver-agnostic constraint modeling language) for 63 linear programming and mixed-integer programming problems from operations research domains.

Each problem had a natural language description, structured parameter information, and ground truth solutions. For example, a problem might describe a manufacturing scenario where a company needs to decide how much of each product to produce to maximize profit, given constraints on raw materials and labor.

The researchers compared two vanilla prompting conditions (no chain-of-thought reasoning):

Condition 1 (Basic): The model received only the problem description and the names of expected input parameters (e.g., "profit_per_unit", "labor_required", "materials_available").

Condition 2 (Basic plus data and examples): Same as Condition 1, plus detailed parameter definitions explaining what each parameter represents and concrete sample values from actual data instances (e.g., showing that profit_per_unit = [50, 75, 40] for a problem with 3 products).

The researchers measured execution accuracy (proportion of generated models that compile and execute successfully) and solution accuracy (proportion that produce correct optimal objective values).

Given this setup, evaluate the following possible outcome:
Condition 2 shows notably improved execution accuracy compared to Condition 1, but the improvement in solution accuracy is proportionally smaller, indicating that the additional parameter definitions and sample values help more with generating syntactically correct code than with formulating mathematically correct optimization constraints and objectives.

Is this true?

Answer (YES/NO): NO